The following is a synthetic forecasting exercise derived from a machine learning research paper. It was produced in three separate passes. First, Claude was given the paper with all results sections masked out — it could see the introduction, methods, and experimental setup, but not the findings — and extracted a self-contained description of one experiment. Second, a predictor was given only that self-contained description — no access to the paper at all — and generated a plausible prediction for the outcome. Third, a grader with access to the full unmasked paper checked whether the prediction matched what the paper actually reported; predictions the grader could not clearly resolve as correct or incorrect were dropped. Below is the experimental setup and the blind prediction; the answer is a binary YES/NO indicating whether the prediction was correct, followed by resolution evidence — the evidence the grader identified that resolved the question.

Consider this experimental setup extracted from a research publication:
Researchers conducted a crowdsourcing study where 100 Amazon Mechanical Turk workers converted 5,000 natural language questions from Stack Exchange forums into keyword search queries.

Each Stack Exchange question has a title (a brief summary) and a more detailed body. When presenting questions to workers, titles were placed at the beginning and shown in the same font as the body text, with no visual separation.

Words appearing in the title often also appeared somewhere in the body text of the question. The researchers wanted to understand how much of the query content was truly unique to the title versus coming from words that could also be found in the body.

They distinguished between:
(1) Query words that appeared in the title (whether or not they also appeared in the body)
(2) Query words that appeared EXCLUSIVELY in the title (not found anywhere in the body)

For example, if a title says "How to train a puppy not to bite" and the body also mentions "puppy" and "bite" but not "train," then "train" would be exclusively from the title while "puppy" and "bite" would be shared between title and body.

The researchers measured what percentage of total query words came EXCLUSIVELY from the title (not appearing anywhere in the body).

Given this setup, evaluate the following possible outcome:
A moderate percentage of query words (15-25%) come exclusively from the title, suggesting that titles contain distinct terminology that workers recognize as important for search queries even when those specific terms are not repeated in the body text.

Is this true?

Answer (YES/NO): NO